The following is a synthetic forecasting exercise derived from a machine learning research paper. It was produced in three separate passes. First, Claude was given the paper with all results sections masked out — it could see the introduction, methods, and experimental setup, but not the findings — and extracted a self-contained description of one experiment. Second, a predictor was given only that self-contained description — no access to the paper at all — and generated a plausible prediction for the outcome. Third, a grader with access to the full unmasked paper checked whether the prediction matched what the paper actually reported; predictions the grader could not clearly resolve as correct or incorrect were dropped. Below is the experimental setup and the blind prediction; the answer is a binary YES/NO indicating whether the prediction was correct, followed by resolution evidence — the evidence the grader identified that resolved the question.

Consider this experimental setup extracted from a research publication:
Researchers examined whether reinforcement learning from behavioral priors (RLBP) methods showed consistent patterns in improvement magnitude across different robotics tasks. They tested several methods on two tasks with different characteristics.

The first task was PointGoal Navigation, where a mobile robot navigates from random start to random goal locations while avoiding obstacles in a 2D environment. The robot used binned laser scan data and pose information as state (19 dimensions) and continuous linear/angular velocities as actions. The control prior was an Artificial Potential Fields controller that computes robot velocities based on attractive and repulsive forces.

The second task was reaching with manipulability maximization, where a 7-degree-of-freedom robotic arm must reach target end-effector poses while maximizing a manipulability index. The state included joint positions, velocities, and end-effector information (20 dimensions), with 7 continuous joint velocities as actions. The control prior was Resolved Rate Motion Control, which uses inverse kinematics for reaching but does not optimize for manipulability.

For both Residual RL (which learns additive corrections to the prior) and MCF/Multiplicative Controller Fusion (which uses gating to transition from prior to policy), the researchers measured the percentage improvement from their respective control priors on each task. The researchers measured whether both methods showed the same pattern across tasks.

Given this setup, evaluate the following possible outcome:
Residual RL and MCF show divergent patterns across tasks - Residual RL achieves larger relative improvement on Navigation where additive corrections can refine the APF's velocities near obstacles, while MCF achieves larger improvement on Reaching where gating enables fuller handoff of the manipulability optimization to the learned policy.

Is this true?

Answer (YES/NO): NO